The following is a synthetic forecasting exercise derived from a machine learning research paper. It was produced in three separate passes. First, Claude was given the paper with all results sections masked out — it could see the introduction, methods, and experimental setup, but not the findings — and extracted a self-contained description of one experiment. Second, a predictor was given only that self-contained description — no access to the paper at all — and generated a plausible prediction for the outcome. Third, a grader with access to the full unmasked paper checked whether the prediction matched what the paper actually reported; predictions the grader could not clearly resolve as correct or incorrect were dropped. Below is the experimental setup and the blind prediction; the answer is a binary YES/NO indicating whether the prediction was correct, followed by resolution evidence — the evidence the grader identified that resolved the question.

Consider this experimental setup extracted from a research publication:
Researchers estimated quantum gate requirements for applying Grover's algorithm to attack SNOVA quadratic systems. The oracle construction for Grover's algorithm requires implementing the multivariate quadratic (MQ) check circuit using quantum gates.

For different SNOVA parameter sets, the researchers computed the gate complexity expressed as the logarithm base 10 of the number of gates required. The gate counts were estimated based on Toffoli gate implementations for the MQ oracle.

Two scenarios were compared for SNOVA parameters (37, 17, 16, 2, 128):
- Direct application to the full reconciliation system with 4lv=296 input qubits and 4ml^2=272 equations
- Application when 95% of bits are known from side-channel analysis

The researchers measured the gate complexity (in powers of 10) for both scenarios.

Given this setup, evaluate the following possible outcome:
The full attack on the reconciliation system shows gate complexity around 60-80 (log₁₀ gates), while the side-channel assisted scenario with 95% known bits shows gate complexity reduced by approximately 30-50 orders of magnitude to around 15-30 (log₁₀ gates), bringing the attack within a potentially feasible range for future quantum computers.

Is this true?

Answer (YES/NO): NO